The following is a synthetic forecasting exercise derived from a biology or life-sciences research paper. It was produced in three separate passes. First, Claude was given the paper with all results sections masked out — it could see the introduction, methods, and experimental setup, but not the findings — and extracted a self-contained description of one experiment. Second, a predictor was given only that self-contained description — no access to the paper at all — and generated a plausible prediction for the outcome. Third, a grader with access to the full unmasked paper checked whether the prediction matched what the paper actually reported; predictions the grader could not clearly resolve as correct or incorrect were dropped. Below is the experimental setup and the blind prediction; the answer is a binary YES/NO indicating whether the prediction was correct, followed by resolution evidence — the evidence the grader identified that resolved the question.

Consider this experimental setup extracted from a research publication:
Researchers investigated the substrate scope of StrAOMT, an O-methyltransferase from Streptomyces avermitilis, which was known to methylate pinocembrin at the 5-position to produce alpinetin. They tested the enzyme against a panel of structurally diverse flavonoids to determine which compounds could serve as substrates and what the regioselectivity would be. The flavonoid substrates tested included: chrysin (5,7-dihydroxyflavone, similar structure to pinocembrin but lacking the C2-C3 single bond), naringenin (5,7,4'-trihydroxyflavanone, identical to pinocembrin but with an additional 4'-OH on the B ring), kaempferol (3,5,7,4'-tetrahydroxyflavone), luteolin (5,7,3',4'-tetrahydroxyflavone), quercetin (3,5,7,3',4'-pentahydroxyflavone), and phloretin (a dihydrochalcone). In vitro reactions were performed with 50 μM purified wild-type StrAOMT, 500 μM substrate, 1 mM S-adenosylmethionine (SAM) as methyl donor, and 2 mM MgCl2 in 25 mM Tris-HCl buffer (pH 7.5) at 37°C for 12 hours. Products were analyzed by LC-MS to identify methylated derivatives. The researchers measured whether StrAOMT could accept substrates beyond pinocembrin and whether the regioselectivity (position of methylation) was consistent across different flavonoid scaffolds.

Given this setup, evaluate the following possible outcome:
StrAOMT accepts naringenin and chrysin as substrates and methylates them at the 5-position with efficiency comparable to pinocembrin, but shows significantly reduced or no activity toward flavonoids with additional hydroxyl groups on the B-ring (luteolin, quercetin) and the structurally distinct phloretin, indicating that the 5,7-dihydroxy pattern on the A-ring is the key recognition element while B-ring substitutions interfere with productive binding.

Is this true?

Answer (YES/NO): NO